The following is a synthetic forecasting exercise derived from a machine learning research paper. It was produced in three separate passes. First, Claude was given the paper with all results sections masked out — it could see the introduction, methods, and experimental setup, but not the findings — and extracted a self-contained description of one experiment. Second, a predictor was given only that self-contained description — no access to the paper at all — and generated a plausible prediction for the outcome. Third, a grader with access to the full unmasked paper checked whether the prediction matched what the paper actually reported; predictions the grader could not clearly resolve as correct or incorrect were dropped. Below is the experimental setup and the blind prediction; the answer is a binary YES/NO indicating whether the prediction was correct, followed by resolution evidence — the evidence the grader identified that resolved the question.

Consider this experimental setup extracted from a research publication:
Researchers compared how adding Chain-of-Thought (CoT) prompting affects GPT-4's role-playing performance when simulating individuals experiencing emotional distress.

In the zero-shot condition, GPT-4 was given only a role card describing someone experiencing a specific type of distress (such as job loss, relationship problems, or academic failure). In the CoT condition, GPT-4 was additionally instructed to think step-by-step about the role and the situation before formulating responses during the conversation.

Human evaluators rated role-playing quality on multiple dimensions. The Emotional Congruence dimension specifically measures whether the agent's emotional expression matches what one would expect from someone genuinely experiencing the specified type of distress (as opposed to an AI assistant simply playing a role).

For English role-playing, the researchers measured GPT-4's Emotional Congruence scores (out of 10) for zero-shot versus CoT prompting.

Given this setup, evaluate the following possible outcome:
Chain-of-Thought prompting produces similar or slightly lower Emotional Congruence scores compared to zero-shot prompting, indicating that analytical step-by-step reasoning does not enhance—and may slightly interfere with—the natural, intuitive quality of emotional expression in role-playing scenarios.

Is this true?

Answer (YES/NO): NO